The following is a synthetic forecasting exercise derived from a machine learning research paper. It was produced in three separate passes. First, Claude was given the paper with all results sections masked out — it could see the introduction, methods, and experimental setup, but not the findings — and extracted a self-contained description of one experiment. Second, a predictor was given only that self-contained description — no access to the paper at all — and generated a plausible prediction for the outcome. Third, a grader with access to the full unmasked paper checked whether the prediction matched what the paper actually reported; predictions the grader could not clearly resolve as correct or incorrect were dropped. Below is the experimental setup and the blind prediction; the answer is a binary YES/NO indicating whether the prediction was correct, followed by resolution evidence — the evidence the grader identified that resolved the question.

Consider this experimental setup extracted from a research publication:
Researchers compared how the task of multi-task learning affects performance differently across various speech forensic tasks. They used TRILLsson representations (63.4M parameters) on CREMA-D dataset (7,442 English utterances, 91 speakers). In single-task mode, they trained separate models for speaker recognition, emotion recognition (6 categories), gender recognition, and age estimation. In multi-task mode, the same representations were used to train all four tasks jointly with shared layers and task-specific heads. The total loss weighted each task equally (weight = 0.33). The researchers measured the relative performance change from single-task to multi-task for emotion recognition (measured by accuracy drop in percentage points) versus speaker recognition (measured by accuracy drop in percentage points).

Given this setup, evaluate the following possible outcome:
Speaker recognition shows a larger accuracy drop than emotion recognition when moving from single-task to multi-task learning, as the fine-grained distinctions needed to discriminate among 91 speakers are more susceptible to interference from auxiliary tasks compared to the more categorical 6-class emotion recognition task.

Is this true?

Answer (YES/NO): YES